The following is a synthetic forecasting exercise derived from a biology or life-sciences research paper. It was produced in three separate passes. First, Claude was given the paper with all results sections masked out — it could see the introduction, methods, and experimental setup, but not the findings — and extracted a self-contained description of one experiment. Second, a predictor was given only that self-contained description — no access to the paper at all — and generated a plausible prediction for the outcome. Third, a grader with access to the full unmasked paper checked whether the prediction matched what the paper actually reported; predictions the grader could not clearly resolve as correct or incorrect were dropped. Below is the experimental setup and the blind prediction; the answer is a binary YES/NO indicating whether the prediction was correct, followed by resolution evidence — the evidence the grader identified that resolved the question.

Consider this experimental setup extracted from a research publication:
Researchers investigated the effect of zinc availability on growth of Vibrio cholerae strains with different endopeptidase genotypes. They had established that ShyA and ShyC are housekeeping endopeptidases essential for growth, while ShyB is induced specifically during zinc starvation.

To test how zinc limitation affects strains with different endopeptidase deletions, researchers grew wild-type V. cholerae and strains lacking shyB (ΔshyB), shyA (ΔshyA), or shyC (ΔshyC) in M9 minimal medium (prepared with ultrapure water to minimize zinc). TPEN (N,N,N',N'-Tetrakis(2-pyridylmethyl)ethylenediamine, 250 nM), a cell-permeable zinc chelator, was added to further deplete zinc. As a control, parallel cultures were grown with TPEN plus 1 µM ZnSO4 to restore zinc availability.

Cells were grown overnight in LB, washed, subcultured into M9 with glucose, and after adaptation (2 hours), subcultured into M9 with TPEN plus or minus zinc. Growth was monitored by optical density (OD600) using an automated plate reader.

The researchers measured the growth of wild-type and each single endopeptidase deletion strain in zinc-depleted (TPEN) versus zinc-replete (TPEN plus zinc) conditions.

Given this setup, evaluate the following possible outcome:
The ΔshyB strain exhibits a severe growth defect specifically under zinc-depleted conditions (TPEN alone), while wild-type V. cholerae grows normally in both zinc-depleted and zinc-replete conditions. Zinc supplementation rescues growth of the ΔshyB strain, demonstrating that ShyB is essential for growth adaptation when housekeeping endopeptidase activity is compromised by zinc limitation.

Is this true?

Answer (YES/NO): NO